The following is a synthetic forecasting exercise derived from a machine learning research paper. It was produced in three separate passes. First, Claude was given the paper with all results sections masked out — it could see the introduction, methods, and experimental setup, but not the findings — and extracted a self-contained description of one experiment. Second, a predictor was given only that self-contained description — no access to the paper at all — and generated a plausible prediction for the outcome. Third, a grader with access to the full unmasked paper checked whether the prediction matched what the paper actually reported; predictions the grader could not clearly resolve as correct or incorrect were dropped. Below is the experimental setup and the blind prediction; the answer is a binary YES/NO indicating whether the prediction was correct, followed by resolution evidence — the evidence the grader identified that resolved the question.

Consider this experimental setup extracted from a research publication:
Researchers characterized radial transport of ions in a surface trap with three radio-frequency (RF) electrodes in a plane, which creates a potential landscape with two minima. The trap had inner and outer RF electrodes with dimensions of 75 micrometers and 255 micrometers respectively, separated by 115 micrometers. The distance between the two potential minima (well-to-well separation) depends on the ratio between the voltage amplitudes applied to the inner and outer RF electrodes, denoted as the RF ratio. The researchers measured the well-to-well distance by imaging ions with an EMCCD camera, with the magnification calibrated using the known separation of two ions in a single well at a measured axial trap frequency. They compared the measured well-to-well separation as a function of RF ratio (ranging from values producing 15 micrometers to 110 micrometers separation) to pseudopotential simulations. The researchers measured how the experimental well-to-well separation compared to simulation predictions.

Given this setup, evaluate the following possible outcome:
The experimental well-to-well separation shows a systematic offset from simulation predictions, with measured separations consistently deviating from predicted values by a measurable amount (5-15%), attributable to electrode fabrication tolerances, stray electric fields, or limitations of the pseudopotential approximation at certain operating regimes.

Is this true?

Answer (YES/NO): NO